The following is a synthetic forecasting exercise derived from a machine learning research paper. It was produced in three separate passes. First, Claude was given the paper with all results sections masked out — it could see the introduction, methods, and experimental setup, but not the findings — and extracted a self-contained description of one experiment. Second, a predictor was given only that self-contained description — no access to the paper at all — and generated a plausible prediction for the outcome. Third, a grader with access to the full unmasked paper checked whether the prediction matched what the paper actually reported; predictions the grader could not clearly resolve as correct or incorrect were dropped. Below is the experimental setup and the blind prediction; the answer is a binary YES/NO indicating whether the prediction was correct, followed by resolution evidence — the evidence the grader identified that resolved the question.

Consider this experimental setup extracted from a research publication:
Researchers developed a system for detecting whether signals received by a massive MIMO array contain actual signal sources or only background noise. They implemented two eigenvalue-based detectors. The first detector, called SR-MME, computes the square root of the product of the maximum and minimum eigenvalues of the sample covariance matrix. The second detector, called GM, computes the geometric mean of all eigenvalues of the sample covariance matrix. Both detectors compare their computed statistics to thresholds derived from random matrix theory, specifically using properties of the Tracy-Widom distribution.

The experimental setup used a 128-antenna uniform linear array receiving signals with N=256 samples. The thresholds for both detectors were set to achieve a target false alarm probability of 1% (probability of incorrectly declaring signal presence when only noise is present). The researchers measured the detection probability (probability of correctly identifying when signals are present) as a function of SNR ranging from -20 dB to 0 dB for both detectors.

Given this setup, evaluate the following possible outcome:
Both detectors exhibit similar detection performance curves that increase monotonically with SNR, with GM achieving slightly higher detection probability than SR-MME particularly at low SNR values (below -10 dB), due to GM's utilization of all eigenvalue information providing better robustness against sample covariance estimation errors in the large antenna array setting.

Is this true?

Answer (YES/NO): NO